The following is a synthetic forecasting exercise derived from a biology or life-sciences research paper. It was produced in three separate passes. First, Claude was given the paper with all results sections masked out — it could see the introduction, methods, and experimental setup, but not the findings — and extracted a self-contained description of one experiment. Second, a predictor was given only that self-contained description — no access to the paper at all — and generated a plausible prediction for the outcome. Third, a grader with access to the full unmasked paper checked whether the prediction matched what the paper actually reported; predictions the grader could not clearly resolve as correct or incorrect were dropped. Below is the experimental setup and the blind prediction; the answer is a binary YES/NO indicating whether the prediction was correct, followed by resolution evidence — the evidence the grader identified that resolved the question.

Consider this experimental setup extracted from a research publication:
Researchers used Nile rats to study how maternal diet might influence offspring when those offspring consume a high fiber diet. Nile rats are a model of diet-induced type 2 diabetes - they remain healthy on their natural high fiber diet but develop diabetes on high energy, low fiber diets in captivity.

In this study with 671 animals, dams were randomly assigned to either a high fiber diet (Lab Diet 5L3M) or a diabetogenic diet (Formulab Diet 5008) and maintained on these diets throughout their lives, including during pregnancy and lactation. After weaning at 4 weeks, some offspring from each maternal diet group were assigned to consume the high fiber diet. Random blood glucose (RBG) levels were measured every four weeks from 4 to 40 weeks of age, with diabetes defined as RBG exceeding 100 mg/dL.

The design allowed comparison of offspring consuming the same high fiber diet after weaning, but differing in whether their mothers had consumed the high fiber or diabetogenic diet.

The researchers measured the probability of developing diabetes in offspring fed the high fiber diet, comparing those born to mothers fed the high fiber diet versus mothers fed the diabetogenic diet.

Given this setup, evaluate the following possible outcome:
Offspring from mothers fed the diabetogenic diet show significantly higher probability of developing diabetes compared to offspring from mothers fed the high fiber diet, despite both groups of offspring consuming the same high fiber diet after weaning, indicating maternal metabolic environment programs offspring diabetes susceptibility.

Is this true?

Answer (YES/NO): NO